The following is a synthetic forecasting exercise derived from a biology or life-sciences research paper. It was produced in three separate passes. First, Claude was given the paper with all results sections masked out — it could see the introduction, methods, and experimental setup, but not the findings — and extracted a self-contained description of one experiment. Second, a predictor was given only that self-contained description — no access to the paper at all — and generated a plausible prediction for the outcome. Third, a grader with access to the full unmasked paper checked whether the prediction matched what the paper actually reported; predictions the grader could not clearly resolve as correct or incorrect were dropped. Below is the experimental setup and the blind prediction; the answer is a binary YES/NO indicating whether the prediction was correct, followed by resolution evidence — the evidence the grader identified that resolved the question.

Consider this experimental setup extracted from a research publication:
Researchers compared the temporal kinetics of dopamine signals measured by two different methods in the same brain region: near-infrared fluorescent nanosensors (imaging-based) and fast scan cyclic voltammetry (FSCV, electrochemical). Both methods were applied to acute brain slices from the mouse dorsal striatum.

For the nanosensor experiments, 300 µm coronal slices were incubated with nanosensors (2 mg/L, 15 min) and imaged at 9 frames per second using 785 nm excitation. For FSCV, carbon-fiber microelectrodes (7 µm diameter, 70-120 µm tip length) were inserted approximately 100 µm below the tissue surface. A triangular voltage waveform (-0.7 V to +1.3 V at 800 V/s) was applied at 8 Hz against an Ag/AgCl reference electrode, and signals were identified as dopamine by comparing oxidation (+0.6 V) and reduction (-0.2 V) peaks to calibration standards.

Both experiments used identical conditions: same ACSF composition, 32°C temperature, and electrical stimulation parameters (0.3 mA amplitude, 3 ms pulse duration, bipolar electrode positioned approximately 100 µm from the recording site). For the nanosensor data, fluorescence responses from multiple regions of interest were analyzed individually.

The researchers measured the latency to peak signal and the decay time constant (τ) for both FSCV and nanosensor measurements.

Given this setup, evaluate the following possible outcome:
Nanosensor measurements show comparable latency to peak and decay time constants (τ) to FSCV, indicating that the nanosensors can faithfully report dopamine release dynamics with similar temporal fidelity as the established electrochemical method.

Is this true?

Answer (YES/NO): NO